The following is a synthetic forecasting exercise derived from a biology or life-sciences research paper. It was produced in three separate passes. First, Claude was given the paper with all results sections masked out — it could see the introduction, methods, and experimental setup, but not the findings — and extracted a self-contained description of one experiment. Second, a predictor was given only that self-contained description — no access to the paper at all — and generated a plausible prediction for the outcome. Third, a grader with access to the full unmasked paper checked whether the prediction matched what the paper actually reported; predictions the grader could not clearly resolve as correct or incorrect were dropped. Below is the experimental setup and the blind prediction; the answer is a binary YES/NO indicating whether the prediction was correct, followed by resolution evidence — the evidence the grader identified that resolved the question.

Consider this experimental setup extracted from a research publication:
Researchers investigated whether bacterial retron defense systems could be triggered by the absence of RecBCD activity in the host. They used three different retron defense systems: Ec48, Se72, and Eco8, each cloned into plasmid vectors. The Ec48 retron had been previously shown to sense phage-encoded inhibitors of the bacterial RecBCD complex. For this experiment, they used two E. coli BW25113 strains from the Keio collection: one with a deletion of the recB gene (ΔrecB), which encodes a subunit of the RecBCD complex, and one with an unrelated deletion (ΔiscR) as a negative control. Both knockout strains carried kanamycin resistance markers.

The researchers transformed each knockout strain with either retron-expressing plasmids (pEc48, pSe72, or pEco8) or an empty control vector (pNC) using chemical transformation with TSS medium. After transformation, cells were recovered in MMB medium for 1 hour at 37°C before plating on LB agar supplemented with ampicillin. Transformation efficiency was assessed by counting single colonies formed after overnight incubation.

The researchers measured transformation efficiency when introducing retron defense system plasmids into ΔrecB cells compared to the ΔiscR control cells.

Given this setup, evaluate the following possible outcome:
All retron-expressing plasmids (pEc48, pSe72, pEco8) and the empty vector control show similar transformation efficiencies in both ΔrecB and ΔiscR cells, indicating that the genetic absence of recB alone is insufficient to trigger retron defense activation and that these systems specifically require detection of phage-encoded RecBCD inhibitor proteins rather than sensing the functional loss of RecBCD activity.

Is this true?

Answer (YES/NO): NO